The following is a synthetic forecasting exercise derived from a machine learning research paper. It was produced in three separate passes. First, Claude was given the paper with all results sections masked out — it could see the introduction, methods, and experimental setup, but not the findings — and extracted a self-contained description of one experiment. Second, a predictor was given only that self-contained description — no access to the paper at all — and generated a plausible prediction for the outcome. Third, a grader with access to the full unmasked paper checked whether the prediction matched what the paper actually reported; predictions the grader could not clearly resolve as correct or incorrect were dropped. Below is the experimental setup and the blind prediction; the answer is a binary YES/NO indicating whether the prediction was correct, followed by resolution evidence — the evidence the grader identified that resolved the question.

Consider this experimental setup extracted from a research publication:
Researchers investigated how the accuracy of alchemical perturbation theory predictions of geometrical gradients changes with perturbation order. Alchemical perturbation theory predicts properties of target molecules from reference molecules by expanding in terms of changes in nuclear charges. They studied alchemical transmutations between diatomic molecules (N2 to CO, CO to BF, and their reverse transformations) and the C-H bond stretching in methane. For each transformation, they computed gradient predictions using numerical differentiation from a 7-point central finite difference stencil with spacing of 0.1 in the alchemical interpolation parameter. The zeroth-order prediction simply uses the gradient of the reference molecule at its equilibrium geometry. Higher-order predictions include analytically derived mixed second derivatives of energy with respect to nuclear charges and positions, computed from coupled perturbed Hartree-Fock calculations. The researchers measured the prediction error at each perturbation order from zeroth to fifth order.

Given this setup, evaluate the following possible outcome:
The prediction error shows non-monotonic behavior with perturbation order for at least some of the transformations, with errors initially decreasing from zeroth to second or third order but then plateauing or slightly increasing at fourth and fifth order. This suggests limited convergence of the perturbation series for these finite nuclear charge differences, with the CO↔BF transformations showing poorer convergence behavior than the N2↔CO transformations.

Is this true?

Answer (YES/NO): NO